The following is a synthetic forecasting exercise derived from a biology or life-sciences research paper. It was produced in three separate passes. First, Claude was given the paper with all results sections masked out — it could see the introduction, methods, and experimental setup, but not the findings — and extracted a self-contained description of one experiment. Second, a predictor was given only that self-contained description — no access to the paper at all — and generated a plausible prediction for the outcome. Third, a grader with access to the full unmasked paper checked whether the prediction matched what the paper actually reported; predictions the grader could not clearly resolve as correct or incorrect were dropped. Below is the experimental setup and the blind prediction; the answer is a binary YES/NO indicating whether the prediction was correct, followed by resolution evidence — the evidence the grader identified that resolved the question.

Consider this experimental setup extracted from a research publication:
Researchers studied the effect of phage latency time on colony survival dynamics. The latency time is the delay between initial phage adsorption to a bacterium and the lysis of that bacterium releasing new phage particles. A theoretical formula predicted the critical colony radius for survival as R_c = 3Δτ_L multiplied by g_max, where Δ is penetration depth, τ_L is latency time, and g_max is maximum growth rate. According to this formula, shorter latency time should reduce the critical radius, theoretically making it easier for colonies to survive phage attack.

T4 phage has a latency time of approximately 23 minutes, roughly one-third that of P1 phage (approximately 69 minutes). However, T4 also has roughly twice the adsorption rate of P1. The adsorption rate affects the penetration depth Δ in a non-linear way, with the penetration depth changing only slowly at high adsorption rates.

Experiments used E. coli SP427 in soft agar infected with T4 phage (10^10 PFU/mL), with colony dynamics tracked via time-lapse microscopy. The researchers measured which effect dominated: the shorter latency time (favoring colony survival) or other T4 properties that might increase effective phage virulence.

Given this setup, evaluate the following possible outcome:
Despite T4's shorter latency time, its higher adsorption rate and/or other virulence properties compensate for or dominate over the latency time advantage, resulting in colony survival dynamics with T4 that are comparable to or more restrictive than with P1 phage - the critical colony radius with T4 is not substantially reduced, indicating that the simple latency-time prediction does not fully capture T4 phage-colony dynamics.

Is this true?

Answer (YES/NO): YES